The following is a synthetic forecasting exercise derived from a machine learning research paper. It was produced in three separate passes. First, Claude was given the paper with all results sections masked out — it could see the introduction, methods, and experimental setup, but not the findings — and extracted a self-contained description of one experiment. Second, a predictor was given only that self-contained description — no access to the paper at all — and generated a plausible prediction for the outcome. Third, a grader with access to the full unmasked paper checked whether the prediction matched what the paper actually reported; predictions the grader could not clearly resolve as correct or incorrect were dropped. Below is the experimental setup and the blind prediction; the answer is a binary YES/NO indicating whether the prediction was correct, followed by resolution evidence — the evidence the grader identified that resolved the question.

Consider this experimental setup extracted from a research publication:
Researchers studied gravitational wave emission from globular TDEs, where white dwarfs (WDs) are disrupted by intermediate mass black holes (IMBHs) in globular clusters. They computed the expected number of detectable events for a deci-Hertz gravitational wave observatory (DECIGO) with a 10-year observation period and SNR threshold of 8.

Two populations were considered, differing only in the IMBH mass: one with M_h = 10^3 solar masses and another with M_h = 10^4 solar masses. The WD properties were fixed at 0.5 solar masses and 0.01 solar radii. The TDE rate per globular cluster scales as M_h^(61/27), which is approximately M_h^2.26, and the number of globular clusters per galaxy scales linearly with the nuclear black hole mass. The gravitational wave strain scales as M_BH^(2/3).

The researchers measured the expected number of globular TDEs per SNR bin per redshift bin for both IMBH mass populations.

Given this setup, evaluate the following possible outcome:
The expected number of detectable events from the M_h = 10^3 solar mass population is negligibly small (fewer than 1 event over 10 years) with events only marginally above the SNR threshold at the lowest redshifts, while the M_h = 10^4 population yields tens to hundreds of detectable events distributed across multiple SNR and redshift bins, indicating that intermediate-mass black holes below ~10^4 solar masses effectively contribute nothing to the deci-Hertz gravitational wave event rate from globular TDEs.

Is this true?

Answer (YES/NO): NO